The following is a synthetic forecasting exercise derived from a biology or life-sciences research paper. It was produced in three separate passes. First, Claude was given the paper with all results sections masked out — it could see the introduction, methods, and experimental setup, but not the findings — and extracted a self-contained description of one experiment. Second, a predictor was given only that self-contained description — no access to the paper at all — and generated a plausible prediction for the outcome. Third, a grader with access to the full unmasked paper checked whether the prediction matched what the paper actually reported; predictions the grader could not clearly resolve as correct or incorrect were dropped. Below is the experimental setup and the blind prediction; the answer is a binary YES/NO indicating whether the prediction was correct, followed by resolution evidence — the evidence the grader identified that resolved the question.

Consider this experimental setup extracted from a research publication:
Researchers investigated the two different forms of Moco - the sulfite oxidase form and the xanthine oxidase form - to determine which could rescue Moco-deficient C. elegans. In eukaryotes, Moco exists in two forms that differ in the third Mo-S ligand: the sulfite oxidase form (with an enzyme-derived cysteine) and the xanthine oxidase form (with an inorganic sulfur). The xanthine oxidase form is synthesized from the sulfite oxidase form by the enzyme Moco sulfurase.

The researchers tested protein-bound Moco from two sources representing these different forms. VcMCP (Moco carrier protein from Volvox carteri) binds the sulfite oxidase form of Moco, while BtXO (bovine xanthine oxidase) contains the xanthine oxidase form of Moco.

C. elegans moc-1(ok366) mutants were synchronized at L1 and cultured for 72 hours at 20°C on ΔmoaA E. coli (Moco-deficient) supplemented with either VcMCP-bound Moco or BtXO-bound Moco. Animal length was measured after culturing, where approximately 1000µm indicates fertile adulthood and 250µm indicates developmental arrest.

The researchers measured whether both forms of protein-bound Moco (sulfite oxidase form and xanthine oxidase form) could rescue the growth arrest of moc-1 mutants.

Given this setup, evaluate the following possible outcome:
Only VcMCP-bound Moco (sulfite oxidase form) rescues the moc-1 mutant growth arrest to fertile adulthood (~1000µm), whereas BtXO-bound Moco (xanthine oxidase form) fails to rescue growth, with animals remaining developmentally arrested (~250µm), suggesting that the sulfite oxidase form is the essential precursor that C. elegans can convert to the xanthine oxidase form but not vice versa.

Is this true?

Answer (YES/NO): NO